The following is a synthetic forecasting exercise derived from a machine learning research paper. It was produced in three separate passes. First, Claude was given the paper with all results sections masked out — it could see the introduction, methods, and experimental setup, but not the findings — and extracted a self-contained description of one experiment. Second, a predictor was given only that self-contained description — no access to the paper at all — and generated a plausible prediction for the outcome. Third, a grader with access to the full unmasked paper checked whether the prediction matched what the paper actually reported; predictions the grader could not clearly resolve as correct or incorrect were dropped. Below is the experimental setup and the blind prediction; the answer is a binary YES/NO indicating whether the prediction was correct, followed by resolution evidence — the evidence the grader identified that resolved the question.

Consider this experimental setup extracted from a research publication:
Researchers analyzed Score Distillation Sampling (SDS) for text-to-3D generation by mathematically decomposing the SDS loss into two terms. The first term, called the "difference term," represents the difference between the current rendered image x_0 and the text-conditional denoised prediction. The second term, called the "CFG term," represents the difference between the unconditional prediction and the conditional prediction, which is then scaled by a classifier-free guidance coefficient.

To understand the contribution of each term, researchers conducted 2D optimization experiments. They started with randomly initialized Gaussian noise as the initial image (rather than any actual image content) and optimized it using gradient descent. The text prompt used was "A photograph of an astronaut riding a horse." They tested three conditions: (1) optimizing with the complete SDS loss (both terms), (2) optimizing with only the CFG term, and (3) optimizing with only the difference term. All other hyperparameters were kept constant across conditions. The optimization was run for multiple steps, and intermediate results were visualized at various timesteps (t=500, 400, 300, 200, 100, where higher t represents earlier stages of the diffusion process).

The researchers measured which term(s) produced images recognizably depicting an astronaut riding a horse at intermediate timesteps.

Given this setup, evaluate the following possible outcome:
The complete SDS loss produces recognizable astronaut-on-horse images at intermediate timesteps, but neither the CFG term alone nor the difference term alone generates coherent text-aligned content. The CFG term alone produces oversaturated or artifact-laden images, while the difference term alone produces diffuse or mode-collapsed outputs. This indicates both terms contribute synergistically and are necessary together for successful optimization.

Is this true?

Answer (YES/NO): NO